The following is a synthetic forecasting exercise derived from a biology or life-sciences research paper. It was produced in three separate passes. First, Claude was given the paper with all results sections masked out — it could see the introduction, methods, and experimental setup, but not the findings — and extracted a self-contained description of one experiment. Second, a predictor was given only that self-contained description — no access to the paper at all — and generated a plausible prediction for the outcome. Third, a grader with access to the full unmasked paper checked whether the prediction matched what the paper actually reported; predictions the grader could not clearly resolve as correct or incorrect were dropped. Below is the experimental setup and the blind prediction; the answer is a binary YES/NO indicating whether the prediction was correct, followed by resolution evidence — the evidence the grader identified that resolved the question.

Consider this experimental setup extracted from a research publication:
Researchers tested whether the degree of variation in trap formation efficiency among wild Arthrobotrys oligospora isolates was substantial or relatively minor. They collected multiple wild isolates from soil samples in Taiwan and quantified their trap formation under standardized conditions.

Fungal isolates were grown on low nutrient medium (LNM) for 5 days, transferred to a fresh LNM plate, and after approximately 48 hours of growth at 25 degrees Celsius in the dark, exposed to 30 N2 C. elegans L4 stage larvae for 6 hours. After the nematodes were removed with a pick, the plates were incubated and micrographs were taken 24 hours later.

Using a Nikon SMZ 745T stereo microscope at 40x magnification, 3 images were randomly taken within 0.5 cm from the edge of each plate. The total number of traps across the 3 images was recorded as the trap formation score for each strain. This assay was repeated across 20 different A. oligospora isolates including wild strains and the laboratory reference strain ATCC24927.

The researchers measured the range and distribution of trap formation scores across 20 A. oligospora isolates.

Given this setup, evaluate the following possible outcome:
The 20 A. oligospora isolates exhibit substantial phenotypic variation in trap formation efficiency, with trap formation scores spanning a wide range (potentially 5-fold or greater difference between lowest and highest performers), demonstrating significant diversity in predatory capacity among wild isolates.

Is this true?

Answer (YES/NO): YES